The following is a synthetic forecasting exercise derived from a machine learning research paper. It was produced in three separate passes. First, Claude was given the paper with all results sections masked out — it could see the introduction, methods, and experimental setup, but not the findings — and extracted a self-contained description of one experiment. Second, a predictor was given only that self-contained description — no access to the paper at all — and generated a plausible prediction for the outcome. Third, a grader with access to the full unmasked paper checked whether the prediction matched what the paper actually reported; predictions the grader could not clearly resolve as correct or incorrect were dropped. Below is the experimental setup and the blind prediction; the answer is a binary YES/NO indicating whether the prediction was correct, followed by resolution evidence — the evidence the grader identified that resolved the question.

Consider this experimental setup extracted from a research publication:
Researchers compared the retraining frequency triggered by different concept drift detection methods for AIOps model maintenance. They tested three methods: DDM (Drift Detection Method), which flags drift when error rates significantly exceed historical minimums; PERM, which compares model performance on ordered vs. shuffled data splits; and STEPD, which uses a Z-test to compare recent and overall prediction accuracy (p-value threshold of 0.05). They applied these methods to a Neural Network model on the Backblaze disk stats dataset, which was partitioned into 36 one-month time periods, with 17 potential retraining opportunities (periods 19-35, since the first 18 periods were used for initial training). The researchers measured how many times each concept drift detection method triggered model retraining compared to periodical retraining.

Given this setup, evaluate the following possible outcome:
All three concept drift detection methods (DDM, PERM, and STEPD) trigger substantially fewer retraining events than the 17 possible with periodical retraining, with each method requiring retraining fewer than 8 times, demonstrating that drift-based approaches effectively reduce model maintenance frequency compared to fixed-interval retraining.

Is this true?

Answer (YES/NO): NO